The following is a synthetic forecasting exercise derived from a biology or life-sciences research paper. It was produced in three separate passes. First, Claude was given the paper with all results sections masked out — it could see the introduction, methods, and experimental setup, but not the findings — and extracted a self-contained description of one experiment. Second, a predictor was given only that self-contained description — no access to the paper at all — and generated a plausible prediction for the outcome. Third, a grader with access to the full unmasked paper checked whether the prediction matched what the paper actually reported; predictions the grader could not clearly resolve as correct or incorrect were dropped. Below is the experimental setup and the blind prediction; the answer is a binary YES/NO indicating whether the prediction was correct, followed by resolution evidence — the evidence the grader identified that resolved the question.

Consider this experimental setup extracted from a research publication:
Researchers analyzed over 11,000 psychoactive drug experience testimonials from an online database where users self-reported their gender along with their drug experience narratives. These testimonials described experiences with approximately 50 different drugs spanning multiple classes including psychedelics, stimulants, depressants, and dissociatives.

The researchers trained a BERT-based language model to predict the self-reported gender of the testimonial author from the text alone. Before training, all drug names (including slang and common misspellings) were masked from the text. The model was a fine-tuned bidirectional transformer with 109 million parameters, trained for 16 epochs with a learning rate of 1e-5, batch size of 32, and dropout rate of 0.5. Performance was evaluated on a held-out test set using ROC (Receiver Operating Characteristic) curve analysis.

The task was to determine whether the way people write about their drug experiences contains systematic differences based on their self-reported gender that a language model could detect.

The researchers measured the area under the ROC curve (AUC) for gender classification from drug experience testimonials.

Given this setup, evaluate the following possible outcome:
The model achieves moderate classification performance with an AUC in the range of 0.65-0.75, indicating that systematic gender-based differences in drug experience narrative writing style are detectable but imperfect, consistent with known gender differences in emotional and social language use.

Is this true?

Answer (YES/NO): NO